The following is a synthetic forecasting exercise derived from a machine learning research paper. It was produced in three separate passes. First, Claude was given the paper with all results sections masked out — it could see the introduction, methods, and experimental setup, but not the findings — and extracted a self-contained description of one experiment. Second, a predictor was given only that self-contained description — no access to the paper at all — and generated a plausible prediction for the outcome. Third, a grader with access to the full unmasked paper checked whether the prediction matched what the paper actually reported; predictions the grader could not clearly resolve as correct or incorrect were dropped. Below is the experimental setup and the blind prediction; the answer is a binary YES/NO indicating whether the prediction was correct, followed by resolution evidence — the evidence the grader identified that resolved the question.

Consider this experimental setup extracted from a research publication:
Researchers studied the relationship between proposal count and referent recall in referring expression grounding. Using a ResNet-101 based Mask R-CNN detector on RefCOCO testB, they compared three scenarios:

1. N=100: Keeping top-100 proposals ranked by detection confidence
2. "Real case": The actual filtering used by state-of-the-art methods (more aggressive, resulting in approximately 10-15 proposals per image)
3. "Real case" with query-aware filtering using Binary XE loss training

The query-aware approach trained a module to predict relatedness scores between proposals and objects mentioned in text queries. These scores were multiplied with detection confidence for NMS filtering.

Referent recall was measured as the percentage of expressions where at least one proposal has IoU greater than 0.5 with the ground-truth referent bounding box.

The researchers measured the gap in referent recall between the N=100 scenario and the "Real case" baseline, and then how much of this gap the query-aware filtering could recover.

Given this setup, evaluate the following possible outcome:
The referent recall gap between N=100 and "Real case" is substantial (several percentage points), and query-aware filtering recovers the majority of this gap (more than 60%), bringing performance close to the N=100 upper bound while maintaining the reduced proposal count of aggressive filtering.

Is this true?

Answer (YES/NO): NO